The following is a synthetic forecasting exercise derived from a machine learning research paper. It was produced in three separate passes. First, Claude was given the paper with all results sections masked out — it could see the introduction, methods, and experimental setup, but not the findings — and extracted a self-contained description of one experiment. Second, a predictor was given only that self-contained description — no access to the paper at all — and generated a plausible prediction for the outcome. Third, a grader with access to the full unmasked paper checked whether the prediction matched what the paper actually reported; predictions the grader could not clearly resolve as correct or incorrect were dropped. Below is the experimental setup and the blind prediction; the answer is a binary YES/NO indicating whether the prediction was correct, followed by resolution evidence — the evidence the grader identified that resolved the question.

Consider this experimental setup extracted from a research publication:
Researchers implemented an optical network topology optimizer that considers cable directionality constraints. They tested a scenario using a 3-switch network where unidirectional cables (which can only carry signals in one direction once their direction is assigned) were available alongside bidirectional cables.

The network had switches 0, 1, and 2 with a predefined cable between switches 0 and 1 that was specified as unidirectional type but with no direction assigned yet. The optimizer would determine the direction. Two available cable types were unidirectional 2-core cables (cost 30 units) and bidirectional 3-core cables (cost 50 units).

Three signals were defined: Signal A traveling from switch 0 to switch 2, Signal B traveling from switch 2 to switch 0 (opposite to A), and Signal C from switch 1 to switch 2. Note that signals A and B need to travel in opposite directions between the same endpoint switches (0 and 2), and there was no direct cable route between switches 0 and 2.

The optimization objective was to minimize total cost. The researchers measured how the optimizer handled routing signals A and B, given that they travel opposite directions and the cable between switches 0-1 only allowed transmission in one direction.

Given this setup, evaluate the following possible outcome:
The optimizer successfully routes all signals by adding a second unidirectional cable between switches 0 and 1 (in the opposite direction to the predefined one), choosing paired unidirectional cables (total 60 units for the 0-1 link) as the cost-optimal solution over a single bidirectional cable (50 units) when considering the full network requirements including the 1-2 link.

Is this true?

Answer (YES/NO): NO